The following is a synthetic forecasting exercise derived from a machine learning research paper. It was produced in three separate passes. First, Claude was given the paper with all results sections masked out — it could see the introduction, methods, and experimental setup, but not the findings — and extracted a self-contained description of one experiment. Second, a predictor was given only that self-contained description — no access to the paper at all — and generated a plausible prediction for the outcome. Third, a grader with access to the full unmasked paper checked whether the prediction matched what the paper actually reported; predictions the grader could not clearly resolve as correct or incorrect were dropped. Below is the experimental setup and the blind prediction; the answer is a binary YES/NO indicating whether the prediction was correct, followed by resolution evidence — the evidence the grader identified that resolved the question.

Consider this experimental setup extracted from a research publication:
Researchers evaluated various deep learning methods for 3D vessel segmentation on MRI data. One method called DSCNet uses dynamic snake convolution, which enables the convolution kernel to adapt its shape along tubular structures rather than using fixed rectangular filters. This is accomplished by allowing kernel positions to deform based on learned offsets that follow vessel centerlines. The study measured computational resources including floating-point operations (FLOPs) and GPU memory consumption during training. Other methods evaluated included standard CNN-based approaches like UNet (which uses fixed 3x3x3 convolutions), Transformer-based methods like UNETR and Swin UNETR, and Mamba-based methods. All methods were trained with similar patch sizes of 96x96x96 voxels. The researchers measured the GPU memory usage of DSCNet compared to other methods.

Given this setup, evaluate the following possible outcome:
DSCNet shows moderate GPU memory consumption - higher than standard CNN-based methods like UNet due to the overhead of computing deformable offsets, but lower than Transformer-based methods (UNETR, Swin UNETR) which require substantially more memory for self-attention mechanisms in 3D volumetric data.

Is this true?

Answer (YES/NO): NO